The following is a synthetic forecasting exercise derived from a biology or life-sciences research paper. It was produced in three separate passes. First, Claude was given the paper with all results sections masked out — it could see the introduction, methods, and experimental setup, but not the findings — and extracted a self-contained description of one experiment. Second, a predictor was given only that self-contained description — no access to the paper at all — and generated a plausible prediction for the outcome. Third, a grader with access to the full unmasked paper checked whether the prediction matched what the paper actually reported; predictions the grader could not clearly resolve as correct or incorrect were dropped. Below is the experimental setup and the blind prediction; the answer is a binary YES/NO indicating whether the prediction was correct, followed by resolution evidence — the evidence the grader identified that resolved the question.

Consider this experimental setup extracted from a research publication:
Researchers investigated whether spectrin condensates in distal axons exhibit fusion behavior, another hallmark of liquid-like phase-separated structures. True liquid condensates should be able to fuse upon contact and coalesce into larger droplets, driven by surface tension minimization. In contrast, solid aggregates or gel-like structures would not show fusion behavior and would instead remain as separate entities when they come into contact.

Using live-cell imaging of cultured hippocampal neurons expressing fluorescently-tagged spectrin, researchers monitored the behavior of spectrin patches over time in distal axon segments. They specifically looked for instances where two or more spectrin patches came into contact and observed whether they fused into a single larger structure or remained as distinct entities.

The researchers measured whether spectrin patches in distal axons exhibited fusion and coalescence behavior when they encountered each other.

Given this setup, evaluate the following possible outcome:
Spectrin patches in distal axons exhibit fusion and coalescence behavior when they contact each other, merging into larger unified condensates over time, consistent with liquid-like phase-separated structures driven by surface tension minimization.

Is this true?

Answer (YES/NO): NO